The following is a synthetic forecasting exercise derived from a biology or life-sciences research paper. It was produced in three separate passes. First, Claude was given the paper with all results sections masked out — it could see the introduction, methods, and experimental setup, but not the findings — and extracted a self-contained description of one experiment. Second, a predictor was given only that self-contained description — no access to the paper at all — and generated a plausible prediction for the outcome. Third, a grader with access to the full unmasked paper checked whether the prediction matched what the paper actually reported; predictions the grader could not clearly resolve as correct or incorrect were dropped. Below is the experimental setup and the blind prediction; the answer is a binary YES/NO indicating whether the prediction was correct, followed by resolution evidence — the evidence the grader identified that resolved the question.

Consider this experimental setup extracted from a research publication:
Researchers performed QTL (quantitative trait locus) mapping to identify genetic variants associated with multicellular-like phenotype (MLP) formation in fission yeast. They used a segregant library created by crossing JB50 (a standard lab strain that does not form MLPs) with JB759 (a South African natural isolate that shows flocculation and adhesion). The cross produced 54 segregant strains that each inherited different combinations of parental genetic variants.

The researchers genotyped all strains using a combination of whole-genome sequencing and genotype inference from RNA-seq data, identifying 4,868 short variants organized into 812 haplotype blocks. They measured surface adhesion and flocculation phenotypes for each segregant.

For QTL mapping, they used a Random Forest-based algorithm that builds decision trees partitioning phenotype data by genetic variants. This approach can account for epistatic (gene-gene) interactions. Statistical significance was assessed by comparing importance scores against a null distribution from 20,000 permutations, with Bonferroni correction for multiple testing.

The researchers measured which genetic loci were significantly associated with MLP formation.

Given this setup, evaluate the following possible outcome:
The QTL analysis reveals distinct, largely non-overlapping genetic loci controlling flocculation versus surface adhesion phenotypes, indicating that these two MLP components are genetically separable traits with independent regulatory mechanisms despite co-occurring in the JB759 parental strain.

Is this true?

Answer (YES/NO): NO